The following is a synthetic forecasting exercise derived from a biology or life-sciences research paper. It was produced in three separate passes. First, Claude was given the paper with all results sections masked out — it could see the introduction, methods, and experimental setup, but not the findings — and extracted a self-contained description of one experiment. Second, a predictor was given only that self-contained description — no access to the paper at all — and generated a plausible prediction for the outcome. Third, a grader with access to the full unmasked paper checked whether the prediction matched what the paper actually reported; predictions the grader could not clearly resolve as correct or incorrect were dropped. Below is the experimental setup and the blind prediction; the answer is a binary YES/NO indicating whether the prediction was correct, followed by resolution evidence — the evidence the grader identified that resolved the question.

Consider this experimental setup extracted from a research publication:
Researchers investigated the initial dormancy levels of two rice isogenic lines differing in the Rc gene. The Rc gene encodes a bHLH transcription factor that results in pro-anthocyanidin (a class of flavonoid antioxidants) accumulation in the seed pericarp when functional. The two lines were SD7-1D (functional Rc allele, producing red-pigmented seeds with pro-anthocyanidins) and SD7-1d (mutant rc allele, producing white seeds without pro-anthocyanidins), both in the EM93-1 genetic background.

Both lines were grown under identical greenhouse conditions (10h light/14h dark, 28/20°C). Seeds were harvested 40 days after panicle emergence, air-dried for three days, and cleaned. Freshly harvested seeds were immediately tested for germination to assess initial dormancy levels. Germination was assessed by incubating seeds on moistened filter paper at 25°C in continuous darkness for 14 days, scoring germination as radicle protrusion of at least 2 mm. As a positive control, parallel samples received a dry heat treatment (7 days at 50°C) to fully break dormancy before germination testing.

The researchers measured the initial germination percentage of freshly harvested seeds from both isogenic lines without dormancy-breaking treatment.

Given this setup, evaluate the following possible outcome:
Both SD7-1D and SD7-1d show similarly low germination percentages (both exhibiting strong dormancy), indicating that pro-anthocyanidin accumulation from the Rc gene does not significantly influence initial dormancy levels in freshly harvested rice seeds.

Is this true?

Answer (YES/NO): NO